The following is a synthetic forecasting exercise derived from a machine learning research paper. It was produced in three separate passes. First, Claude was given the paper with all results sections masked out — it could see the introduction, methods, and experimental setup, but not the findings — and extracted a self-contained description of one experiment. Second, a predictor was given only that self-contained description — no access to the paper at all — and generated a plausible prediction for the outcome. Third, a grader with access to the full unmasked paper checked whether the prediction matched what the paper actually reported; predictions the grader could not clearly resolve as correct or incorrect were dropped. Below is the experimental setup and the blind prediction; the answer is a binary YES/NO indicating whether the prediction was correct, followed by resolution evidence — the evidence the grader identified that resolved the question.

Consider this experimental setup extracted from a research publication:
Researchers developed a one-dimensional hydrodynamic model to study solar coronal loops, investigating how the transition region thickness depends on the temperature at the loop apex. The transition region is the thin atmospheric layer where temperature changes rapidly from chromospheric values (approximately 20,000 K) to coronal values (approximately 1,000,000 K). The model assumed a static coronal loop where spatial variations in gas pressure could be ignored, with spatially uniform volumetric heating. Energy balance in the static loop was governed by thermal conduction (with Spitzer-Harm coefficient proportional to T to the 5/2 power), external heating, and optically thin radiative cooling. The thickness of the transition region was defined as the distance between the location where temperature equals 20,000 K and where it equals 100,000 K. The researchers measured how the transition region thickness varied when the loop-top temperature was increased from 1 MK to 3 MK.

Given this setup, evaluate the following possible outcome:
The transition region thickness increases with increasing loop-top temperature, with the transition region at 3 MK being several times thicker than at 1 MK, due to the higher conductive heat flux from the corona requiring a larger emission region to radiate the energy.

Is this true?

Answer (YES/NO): NO